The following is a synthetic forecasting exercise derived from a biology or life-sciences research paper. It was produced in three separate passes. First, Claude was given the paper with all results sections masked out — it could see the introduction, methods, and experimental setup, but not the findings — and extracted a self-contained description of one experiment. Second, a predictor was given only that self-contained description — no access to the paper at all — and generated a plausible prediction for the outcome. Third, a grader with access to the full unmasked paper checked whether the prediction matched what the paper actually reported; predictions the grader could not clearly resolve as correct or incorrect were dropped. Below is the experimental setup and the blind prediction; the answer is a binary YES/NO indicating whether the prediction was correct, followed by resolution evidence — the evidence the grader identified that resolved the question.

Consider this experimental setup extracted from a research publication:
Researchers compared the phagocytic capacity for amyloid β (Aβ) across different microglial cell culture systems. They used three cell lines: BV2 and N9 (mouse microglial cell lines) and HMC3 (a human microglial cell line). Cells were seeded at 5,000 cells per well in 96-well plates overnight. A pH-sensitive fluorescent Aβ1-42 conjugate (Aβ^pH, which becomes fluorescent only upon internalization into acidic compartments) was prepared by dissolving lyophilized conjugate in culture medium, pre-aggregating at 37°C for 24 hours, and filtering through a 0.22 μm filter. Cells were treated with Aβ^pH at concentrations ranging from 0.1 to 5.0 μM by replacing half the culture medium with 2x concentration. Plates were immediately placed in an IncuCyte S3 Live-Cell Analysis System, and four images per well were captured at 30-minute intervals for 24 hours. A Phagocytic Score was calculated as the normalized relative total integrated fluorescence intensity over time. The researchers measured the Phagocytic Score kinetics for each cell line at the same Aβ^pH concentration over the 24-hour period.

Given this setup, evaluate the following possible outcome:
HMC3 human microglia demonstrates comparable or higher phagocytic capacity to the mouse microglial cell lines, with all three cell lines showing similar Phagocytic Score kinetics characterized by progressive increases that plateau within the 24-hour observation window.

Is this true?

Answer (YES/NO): NO